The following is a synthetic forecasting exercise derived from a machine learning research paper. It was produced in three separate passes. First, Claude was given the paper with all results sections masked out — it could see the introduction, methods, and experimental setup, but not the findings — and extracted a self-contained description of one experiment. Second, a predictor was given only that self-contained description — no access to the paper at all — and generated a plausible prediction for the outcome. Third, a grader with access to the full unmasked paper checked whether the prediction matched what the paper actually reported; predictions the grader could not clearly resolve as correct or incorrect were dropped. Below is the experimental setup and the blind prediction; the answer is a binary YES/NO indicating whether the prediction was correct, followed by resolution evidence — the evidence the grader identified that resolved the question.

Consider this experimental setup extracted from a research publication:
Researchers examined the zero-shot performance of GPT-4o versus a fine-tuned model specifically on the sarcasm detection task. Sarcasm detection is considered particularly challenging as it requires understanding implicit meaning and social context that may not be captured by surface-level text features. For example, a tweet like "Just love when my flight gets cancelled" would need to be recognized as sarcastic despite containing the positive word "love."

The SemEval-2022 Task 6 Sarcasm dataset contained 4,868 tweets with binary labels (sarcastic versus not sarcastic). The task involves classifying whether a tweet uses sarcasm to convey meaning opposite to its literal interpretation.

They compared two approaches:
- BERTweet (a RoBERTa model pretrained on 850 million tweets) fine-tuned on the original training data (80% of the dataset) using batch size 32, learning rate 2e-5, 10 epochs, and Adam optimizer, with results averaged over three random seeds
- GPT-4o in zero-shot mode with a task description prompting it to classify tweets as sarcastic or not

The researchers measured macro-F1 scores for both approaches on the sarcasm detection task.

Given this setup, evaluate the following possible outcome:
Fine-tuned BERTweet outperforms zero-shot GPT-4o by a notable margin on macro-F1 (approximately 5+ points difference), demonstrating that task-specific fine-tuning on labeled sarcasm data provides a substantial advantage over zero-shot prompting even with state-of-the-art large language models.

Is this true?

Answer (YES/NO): YES